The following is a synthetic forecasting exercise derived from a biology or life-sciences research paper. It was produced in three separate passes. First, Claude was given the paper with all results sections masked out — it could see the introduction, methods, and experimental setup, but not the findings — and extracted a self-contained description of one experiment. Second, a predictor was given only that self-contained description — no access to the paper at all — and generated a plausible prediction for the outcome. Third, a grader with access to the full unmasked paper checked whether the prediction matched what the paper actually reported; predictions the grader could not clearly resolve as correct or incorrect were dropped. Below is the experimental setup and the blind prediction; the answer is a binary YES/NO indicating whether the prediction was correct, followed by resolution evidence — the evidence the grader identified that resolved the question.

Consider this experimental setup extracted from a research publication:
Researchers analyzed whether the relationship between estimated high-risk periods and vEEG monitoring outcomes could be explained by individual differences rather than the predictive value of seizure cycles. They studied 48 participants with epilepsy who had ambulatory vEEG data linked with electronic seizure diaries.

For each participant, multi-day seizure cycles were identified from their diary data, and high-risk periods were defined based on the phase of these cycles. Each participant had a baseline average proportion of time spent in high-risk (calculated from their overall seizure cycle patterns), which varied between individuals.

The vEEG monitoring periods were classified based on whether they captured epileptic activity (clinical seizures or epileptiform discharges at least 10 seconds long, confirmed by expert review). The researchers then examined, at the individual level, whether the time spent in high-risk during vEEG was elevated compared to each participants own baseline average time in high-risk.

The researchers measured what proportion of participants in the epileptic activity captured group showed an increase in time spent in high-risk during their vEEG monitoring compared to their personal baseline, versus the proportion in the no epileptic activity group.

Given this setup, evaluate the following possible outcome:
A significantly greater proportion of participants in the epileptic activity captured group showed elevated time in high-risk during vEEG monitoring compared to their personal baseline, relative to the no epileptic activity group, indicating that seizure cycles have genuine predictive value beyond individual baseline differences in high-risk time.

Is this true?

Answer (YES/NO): YES